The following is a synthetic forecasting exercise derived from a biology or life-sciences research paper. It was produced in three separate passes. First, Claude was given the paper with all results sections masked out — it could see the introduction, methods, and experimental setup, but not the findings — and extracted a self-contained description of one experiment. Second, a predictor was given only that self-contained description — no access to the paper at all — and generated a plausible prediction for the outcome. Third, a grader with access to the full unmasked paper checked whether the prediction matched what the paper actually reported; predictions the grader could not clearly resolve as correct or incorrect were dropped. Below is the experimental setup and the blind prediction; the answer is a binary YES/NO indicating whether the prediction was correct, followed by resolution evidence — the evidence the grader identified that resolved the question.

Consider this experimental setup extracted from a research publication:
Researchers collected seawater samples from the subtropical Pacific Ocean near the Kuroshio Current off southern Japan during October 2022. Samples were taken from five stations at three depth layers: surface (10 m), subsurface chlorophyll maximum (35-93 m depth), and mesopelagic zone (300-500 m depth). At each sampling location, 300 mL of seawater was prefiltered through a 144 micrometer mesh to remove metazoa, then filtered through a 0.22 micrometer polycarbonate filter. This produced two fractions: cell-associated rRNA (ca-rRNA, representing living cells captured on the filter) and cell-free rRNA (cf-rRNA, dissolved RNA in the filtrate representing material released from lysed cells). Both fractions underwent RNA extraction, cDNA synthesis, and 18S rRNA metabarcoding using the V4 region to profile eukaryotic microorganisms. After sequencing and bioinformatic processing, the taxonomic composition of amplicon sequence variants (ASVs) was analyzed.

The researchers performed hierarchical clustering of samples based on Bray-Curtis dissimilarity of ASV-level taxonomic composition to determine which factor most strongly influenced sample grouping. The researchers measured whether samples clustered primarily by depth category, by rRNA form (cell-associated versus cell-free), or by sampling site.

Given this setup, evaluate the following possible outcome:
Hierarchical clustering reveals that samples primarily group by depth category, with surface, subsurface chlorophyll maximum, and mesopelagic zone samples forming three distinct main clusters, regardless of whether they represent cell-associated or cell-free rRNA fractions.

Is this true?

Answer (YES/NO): NO